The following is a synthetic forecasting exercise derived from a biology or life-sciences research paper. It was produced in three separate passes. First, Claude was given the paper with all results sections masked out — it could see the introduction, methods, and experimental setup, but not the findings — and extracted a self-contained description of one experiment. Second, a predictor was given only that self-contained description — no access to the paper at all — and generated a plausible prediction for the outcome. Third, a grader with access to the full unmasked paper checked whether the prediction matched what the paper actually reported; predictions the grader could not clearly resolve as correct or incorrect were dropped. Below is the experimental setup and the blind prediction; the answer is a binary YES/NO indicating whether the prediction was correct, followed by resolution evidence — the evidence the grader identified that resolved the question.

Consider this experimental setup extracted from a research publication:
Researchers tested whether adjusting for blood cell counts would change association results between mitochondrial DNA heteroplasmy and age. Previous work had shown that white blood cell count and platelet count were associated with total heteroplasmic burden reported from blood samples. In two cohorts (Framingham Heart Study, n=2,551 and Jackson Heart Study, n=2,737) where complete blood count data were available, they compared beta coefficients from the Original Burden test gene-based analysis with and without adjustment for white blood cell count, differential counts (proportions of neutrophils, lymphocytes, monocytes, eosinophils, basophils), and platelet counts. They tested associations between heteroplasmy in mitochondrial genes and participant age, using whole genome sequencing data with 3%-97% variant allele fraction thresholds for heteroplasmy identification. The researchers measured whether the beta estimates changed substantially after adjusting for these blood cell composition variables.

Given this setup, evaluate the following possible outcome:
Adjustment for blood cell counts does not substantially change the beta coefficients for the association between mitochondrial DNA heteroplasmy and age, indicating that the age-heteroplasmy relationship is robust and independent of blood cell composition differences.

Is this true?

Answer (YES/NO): YES